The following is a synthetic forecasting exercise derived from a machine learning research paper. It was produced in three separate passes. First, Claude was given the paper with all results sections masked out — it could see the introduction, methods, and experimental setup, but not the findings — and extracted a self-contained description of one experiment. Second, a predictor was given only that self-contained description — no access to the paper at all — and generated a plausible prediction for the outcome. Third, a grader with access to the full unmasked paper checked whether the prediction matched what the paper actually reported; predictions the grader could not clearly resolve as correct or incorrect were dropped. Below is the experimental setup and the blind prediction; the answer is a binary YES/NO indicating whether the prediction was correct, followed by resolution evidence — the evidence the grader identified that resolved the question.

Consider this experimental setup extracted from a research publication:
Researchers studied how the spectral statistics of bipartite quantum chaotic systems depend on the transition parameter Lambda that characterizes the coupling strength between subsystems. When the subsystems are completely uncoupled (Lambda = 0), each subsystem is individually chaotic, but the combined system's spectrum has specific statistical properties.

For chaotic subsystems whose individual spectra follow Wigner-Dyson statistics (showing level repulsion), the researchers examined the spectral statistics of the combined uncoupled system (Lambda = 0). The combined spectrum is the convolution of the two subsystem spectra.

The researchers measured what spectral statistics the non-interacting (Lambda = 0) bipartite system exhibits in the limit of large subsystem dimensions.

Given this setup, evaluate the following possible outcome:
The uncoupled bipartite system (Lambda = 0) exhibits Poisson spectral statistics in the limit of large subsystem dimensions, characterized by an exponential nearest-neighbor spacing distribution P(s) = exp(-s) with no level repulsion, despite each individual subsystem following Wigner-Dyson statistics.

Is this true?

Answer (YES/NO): YES